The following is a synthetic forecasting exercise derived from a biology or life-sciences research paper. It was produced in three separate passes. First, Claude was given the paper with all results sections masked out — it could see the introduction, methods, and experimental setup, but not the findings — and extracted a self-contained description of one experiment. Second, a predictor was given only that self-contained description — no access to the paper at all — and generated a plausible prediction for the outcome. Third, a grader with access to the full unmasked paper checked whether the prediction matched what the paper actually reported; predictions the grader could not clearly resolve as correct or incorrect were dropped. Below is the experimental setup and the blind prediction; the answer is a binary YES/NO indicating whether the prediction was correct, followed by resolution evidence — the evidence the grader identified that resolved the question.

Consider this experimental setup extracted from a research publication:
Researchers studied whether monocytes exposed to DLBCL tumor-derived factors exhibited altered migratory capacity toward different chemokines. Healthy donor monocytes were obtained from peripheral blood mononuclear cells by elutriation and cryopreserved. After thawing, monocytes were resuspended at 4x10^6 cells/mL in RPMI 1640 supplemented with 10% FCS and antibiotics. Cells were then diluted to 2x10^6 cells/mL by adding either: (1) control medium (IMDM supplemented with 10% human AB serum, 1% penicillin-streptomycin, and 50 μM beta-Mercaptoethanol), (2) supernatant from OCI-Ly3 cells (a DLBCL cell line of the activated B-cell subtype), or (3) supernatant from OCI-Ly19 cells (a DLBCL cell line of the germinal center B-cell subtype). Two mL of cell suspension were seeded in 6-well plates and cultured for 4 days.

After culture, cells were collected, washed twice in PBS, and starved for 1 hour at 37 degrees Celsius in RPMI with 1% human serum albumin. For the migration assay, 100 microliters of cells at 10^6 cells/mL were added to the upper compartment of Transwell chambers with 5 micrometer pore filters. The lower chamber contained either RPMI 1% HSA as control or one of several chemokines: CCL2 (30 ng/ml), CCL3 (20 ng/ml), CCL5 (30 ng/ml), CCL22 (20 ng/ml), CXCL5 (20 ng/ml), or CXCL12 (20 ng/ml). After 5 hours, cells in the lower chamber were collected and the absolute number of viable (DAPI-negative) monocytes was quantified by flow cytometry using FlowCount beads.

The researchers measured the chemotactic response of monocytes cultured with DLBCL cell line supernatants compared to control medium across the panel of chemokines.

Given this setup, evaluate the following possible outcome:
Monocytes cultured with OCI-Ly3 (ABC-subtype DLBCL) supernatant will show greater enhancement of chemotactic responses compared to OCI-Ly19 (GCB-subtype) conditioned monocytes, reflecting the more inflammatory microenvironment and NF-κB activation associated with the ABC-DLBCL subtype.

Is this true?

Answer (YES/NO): YES